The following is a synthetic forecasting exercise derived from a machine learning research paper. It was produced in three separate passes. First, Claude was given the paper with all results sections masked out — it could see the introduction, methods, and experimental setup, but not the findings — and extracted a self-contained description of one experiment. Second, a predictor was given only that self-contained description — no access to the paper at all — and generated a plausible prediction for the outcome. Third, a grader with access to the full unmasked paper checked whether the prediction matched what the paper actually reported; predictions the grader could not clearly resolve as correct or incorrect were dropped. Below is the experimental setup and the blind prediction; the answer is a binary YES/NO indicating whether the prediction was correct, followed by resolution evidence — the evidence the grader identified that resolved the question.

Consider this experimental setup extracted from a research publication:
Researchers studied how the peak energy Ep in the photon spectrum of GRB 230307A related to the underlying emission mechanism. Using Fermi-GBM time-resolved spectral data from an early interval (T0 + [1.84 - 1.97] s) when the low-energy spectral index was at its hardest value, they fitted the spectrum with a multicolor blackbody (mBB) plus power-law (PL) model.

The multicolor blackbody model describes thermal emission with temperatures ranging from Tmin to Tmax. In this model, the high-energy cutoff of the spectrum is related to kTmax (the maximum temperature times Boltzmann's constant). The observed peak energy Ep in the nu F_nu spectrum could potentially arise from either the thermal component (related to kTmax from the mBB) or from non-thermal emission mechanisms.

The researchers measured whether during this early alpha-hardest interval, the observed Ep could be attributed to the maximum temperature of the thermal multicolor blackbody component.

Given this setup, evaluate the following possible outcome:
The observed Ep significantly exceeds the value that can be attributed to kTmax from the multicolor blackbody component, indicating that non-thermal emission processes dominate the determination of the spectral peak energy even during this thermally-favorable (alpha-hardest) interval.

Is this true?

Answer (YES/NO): NO